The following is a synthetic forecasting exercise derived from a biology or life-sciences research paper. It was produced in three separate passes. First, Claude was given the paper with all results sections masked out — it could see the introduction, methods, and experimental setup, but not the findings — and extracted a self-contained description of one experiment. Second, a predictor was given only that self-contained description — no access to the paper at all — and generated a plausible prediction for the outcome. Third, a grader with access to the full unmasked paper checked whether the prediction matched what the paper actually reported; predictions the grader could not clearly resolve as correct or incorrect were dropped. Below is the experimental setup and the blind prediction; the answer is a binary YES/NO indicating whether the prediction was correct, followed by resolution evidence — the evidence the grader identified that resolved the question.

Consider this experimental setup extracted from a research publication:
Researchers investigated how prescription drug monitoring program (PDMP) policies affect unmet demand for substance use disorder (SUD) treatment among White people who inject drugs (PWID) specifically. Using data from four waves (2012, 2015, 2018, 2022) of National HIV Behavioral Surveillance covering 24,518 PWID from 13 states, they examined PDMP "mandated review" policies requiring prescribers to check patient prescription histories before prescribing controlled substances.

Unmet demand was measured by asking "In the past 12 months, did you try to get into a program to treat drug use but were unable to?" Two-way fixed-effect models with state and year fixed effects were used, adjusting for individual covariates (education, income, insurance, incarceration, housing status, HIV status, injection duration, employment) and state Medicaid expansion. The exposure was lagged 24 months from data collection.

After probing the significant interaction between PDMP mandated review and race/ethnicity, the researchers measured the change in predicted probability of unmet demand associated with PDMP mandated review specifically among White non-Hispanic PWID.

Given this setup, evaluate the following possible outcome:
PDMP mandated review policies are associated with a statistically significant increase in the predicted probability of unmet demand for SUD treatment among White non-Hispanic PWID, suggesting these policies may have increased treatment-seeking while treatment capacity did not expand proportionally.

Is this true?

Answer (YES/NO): YES